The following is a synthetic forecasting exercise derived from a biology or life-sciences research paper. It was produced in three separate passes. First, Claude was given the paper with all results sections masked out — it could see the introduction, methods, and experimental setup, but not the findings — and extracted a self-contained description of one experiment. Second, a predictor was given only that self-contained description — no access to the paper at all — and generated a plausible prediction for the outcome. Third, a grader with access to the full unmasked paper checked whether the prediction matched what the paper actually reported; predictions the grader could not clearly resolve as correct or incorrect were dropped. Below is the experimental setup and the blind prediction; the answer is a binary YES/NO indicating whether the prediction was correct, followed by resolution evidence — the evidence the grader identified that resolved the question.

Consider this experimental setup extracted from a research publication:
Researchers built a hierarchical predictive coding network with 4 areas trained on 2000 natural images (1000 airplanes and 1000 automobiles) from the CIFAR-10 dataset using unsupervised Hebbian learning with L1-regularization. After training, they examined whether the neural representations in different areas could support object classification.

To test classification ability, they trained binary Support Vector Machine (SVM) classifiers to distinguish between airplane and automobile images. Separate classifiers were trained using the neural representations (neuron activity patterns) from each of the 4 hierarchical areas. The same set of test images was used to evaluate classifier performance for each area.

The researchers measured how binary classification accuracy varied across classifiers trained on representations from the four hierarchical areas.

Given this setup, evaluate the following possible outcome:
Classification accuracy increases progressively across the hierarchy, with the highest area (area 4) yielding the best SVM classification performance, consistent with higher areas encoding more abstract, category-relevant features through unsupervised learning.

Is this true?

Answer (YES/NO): YES